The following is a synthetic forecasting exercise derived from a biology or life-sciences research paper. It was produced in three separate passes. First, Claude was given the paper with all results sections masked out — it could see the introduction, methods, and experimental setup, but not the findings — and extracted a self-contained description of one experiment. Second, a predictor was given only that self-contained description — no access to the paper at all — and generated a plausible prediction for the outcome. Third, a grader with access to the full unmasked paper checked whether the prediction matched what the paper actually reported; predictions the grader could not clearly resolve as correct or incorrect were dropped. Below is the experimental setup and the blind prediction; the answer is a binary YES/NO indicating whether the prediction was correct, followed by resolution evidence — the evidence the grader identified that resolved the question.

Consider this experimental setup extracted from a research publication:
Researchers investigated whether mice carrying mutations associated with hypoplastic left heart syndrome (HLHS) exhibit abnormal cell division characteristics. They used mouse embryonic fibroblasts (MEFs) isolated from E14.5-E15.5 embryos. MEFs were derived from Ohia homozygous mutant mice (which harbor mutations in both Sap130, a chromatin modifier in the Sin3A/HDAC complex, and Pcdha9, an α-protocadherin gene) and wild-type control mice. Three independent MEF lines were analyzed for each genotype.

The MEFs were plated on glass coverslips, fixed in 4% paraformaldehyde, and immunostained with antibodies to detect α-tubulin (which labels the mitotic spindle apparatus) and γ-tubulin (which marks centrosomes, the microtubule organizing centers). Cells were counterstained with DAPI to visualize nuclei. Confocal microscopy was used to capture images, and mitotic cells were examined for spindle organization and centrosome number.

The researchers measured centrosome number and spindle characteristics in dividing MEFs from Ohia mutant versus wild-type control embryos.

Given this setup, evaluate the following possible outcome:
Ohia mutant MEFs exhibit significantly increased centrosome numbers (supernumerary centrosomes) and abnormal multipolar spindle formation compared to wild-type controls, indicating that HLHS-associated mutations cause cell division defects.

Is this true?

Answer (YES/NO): YES